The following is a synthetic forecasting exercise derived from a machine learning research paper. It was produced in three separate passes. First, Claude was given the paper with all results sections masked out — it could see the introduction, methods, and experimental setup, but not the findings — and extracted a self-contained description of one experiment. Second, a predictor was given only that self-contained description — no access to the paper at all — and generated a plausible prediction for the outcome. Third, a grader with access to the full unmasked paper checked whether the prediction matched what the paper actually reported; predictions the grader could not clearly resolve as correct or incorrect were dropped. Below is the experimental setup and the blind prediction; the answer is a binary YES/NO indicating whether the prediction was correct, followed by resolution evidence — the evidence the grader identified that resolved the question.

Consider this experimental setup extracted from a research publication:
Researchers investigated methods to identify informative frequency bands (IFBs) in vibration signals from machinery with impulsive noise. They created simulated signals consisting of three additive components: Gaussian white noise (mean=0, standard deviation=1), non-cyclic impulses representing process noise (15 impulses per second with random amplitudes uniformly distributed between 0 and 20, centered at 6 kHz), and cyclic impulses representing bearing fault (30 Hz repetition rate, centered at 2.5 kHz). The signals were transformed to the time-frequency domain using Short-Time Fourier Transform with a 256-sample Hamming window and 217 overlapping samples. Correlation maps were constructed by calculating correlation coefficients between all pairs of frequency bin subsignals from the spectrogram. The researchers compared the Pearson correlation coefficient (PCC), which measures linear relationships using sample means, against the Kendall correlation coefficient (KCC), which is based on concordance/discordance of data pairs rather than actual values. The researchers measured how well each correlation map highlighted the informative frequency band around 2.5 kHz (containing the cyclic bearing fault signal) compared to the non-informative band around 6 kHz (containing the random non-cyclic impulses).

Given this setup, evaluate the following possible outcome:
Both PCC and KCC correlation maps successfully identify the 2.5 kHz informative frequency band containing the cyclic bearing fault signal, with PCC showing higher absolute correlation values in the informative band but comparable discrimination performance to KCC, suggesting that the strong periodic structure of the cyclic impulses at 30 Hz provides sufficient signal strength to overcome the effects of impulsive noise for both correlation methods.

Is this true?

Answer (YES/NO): NO